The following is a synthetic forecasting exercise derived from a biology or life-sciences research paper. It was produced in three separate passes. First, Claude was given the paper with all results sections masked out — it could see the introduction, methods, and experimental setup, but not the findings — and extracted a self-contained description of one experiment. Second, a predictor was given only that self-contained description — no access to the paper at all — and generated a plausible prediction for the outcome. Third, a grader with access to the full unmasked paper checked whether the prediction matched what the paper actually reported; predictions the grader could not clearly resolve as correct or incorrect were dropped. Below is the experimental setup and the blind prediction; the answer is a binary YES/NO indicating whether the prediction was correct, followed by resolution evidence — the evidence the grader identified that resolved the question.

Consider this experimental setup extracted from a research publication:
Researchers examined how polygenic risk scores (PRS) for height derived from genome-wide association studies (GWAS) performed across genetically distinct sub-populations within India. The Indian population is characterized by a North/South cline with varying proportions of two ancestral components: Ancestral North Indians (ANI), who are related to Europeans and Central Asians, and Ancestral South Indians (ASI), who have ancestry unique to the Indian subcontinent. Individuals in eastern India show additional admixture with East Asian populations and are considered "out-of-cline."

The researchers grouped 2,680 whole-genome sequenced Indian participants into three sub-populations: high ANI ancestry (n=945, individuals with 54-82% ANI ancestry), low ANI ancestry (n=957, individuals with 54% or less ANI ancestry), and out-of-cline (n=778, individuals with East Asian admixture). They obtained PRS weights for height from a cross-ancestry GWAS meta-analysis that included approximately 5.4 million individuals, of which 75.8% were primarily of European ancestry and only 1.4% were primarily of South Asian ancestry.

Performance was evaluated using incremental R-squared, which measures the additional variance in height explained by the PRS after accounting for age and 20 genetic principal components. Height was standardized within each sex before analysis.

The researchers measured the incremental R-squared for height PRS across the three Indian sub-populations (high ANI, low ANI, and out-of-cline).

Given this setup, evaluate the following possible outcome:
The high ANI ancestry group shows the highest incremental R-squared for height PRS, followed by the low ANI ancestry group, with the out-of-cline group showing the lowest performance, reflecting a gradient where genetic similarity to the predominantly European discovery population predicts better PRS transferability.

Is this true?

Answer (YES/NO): YES